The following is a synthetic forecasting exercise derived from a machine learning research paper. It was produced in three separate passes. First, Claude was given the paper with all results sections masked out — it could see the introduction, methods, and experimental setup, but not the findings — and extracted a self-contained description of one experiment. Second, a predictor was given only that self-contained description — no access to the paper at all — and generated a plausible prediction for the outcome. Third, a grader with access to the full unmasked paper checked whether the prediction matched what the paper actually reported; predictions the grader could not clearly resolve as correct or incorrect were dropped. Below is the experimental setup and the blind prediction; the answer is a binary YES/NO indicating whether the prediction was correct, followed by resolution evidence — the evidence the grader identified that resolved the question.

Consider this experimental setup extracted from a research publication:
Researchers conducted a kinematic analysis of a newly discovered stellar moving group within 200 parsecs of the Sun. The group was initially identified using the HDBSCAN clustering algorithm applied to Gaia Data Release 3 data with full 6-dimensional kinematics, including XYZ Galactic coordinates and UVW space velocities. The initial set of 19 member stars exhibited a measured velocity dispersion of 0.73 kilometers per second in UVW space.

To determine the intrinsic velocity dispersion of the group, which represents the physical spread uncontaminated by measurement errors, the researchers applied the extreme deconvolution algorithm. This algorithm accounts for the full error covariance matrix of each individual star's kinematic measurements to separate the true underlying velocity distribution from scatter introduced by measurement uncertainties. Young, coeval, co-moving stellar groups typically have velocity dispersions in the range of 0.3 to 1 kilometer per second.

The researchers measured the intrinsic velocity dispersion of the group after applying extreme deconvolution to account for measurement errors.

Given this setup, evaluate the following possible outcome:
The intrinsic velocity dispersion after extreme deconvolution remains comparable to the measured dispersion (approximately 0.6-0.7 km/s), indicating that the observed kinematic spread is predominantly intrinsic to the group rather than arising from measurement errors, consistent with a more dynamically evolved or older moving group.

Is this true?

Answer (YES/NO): NO